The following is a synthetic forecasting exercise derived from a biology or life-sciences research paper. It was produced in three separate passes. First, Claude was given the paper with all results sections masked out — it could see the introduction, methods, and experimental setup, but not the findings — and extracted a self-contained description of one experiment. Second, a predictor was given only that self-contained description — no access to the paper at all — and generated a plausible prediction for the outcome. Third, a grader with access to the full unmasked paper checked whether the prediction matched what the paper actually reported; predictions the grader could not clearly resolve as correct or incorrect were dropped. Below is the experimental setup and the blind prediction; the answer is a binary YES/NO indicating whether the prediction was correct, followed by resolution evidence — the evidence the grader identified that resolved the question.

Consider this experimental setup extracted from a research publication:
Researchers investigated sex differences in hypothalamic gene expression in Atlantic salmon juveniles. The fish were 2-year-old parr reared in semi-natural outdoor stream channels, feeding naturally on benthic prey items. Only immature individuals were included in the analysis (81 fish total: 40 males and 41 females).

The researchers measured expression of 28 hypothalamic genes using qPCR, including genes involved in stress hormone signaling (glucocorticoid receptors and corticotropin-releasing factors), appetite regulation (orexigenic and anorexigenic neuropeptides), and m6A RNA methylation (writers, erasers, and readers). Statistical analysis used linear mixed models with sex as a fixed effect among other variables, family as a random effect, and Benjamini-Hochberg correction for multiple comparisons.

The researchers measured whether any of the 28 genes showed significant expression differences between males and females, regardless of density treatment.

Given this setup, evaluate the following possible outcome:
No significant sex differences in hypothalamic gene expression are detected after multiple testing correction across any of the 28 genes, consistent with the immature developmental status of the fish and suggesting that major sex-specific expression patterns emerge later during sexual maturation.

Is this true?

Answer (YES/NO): YES